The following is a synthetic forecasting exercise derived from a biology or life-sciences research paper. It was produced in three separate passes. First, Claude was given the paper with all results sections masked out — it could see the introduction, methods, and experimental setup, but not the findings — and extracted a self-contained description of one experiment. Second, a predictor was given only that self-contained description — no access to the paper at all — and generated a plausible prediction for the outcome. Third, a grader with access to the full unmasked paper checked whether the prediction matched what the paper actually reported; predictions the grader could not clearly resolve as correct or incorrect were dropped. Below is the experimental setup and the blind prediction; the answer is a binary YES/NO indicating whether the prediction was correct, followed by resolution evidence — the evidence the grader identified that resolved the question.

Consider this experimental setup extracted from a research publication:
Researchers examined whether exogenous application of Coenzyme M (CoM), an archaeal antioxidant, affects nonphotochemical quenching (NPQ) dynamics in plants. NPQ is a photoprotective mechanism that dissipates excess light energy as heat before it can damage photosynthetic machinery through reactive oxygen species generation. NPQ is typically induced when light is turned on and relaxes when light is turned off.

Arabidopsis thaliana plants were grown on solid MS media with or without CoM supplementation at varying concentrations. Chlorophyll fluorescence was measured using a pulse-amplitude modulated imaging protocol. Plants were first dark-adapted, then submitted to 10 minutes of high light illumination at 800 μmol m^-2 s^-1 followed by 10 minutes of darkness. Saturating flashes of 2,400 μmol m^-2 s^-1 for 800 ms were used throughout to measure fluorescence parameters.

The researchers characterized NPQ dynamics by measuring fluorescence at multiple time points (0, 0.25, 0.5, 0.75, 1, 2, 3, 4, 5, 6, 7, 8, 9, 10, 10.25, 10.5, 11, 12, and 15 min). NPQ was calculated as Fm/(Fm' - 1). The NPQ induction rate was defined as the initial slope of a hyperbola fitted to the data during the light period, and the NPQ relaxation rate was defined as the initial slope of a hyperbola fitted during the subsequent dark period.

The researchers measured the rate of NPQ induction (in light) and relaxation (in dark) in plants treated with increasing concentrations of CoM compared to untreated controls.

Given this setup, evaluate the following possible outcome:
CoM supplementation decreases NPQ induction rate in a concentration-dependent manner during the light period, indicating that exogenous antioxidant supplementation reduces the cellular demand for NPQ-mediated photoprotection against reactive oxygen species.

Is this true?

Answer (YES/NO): NO